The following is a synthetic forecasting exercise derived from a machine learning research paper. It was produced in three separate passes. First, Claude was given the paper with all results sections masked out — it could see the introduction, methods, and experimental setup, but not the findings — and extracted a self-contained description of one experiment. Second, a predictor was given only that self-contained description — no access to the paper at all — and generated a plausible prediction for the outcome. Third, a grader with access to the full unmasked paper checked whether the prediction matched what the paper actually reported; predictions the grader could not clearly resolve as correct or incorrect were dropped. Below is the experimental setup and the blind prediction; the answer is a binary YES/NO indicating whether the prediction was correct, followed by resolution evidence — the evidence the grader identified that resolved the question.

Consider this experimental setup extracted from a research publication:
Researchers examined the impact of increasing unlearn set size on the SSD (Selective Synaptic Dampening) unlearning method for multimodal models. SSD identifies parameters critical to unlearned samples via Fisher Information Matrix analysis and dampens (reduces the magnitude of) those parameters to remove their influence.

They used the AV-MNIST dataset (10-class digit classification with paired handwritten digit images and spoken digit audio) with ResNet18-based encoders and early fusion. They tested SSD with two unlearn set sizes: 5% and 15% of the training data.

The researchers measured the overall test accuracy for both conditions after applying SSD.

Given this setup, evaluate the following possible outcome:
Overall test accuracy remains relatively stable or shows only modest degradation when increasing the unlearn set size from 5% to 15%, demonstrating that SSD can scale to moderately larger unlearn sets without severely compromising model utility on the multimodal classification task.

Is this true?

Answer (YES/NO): NO